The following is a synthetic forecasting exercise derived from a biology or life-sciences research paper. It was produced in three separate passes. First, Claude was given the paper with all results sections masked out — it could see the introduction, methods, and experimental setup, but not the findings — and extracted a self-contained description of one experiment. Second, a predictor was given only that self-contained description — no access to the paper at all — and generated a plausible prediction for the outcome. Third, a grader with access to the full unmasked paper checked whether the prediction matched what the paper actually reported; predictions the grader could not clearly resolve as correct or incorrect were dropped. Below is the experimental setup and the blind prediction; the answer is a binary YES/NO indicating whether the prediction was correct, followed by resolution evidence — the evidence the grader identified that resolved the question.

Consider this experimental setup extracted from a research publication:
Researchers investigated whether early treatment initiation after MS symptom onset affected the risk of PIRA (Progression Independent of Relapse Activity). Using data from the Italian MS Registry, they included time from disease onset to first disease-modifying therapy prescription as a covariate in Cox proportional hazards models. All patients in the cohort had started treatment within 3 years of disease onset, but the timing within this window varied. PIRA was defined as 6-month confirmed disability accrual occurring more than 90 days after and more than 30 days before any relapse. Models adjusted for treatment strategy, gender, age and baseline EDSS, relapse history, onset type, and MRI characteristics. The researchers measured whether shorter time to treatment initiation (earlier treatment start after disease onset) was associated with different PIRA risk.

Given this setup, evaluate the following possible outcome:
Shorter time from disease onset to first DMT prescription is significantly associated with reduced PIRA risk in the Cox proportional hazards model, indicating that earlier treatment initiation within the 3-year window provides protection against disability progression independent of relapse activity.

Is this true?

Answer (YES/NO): NO